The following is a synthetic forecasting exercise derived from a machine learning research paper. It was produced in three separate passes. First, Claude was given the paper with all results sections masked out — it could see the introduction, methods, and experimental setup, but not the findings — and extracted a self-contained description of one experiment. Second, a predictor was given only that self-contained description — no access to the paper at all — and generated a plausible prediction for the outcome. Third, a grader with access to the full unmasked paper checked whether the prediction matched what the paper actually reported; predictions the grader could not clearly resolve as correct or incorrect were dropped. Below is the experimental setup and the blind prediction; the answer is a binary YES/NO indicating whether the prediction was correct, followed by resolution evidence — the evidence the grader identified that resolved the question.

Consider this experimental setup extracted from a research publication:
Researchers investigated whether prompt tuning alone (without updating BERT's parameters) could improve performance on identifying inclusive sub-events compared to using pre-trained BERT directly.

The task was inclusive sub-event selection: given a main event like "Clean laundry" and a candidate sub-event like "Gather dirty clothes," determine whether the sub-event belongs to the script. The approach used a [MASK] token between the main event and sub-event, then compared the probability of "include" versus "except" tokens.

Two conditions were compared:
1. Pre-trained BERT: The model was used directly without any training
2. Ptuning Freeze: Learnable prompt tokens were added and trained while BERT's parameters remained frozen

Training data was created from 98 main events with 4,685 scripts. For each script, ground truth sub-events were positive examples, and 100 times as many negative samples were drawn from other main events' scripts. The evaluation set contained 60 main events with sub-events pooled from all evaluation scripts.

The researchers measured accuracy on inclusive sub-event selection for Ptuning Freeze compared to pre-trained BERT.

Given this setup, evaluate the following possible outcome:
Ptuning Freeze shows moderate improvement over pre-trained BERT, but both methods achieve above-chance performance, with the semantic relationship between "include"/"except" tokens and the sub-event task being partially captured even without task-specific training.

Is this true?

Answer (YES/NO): NO